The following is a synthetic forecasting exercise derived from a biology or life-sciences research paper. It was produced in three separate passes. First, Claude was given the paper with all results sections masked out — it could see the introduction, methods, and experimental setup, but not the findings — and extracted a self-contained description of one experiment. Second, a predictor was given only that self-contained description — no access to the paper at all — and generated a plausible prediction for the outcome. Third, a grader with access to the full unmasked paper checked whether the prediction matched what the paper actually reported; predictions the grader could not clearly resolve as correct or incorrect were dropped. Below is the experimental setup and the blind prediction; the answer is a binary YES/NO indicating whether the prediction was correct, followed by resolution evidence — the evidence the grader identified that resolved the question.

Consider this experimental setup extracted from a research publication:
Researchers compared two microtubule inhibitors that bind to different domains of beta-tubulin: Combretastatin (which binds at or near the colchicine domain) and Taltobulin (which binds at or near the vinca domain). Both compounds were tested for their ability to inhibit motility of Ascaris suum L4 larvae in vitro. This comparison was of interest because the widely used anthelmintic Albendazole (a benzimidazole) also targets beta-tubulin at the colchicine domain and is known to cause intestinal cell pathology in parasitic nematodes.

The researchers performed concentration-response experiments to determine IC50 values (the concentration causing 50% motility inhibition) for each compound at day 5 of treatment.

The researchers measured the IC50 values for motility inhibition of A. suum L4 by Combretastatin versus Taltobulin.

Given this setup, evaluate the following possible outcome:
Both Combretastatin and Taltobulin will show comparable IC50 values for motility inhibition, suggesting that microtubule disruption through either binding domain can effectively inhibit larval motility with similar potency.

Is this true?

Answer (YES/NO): NO